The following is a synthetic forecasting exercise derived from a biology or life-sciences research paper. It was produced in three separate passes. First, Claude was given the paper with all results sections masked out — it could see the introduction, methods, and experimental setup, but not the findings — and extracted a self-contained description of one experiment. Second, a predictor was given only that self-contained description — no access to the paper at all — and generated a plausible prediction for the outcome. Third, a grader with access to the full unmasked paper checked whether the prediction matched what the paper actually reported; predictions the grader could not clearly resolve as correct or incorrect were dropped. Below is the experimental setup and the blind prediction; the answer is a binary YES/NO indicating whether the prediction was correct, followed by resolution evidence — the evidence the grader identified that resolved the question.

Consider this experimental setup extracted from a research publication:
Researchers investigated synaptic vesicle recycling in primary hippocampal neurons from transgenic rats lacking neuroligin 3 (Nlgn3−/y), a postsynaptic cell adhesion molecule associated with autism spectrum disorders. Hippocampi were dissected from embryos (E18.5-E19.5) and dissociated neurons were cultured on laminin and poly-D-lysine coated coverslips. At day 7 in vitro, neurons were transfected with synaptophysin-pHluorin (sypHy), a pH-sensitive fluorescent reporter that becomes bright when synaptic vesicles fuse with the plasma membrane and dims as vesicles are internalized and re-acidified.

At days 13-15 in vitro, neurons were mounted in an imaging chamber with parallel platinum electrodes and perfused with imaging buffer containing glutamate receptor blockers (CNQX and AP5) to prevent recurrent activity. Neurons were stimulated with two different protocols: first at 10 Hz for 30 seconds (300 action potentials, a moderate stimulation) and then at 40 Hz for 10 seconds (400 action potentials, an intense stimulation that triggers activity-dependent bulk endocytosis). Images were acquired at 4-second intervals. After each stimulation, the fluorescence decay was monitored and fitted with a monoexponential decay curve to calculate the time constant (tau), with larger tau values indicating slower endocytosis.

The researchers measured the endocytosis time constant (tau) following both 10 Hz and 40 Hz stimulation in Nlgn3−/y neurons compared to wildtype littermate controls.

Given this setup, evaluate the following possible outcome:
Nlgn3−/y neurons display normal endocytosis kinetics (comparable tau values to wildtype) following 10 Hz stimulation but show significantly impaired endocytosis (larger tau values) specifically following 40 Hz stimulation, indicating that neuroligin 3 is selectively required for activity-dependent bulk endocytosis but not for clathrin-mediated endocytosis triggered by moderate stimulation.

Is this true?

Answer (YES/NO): NO